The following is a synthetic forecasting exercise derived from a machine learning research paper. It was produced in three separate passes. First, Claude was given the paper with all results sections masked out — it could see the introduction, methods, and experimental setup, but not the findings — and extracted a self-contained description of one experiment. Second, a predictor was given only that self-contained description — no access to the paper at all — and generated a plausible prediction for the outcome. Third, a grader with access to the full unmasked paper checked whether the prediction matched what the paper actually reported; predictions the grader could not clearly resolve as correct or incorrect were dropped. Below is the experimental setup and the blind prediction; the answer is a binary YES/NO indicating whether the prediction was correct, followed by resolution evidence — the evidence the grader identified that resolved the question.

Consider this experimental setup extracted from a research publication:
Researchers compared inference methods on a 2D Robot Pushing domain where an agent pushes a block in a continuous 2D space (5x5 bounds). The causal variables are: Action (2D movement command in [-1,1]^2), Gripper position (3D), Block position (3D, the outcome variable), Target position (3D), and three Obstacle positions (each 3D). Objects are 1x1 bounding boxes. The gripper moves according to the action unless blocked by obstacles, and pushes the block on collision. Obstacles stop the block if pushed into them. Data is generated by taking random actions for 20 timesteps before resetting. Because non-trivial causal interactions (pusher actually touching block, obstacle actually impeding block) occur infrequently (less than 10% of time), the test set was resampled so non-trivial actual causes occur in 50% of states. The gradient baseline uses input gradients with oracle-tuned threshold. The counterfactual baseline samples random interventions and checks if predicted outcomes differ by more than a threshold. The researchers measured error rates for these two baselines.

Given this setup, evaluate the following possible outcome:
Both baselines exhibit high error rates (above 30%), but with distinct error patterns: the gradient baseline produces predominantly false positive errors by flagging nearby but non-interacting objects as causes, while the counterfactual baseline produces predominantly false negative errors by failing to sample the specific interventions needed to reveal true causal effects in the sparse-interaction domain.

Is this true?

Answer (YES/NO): NO